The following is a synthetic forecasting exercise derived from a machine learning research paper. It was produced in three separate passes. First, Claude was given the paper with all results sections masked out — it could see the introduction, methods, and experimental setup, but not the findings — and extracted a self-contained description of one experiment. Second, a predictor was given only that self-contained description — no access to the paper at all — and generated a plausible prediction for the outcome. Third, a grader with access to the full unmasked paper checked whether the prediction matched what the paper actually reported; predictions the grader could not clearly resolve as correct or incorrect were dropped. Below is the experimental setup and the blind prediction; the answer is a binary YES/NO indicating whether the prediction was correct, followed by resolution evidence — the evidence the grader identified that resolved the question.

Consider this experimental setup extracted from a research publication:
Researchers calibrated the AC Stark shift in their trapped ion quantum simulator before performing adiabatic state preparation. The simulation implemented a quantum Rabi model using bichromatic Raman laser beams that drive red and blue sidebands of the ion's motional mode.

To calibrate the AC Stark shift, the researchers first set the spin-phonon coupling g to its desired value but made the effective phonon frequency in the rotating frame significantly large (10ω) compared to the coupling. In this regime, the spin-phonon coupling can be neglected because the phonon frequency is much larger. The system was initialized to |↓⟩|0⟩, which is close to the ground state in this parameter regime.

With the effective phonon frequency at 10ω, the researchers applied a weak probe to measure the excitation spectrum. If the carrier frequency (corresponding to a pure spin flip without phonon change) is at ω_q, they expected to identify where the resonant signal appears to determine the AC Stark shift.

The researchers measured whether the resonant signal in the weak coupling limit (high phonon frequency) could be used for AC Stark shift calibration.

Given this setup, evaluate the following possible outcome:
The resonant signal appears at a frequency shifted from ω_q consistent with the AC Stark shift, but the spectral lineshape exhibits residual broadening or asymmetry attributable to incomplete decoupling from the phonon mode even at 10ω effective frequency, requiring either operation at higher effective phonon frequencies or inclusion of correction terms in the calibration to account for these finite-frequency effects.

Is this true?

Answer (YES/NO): NO